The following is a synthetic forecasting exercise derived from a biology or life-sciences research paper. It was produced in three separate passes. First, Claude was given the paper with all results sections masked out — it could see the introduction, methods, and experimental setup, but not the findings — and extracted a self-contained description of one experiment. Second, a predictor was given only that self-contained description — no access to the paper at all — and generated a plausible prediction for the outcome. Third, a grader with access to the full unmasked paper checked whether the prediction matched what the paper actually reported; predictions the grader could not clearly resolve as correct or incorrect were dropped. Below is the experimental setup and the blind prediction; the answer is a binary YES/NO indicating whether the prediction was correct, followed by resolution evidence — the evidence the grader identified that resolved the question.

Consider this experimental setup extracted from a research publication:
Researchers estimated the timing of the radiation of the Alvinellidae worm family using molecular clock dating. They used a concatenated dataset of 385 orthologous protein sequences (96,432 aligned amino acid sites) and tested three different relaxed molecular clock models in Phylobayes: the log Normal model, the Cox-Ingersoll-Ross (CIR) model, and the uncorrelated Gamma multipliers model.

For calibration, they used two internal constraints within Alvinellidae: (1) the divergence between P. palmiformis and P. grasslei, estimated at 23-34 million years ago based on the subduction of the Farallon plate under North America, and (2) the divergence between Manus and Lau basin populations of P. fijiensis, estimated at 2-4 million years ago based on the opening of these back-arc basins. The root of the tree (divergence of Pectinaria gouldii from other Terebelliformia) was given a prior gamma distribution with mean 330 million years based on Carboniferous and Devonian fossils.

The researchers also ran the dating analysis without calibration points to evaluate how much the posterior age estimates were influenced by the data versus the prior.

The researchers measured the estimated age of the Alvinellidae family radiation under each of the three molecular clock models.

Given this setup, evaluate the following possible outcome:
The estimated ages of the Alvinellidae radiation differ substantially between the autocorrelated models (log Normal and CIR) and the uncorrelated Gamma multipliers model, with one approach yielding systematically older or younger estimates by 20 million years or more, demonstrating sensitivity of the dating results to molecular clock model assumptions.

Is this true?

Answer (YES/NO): NO